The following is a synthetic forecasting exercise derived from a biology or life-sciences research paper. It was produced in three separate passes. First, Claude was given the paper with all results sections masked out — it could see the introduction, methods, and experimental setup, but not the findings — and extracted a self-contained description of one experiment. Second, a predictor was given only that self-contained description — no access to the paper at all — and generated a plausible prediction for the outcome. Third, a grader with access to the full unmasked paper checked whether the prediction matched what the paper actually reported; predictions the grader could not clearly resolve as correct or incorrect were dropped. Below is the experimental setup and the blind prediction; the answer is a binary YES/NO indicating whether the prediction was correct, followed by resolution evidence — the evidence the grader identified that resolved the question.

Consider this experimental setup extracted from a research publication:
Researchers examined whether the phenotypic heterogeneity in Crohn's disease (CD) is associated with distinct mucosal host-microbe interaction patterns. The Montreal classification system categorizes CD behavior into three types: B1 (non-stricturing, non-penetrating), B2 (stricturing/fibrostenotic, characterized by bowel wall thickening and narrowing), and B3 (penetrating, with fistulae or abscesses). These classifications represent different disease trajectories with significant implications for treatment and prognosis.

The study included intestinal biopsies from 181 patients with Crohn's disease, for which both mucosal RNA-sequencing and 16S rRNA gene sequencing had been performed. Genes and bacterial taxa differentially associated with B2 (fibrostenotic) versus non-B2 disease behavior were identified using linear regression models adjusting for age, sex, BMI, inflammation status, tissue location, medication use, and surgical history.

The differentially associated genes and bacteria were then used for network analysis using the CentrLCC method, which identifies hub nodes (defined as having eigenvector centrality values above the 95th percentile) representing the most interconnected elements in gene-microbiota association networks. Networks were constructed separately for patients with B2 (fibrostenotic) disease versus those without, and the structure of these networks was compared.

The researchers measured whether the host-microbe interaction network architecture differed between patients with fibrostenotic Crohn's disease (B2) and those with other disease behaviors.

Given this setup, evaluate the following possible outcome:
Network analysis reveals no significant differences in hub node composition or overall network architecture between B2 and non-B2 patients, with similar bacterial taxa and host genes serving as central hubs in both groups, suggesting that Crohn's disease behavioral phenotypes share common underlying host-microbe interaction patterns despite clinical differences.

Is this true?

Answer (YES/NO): NO